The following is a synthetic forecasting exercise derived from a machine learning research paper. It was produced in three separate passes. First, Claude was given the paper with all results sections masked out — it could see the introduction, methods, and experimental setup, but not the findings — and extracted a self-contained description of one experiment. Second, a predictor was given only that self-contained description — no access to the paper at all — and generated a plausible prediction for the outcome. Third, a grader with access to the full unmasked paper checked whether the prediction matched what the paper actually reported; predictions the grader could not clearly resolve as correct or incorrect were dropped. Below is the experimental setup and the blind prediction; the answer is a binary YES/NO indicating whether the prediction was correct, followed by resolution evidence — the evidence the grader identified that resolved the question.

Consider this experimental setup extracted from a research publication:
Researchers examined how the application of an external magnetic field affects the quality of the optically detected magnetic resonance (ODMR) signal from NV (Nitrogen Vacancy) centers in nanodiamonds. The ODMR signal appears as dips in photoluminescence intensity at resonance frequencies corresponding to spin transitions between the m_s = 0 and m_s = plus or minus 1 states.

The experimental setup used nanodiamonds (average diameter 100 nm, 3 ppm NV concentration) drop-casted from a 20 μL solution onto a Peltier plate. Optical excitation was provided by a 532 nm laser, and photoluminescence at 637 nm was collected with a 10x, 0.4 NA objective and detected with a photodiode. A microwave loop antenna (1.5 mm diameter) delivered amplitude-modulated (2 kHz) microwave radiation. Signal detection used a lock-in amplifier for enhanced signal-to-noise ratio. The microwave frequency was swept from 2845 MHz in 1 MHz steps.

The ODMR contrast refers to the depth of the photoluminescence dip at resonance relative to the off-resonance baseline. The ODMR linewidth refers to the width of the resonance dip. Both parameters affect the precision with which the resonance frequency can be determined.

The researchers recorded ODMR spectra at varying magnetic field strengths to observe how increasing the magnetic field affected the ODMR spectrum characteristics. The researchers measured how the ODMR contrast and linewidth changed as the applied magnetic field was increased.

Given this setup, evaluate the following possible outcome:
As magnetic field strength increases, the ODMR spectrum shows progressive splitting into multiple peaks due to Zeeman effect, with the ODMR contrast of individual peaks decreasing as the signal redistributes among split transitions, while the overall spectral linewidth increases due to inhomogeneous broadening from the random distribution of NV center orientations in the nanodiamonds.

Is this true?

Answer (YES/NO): NO